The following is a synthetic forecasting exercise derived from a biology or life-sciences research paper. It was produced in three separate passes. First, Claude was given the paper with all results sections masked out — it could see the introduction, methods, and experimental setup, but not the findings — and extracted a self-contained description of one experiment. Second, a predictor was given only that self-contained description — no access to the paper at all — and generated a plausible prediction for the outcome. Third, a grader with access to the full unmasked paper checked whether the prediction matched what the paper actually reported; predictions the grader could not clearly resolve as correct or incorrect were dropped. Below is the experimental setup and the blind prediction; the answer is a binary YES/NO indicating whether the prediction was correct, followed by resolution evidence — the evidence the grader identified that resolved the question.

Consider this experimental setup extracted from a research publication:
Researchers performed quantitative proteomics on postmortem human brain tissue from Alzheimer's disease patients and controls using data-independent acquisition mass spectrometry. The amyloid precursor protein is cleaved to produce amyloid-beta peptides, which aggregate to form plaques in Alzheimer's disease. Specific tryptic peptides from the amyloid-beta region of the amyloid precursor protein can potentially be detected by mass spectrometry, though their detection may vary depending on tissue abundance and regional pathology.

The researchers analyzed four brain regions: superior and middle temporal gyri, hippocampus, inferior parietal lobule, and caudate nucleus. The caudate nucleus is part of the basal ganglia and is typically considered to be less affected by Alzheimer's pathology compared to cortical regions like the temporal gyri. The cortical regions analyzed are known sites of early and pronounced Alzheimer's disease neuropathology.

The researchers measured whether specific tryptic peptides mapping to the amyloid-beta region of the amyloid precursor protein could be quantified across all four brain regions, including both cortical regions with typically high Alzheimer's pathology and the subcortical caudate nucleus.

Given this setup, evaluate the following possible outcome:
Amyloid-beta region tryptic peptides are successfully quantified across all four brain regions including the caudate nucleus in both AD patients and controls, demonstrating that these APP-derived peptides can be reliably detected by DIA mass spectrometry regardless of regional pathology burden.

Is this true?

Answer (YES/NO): YES